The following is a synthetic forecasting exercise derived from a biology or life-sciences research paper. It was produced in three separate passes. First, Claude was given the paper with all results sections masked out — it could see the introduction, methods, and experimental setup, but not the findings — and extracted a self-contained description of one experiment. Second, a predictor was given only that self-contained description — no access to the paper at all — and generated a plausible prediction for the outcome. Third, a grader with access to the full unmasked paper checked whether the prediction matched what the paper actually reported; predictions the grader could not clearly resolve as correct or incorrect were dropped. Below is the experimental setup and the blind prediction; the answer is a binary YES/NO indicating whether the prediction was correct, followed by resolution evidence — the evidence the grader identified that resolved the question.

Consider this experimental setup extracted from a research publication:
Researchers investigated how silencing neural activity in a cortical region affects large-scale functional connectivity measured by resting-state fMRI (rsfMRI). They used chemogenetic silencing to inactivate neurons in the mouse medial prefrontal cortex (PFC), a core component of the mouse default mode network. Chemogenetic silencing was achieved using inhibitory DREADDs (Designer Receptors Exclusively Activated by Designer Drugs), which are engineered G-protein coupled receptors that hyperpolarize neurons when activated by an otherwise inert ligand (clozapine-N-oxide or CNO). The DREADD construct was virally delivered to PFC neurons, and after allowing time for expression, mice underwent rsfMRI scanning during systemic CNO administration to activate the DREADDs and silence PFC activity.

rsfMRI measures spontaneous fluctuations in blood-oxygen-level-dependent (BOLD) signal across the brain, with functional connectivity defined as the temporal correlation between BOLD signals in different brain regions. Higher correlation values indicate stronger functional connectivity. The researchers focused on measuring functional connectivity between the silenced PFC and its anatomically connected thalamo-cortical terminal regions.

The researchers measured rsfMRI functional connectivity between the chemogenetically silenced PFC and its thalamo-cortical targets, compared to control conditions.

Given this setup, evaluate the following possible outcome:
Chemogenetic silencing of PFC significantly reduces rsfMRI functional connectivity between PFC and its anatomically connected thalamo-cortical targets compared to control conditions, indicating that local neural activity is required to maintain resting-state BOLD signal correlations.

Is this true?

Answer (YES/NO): NO